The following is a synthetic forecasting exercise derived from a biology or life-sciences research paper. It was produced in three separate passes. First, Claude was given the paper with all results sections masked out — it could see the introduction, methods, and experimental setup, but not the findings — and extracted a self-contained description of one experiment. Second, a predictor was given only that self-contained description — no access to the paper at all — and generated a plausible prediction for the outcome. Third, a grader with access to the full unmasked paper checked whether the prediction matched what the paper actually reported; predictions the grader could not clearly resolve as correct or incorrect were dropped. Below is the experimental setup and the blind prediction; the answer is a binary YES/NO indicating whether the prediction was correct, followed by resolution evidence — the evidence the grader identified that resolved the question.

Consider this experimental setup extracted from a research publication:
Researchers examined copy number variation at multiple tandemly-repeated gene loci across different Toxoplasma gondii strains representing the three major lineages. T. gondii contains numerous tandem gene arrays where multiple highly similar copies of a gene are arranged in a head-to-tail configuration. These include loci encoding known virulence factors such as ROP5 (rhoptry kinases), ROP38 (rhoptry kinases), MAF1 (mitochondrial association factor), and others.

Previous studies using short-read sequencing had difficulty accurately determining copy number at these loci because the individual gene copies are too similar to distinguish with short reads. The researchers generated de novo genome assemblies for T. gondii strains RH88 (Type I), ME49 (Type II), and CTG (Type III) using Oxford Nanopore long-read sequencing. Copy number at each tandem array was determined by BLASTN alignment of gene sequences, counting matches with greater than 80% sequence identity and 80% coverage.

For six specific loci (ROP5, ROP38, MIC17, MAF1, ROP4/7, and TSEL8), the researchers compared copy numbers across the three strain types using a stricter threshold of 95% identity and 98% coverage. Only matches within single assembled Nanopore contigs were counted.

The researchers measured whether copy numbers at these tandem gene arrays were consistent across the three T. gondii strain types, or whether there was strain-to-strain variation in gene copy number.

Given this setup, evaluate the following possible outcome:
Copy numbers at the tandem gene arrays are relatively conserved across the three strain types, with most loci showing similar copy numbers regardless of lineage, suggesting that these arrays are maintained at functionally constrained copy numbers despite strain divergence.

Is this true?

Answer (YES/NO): NO